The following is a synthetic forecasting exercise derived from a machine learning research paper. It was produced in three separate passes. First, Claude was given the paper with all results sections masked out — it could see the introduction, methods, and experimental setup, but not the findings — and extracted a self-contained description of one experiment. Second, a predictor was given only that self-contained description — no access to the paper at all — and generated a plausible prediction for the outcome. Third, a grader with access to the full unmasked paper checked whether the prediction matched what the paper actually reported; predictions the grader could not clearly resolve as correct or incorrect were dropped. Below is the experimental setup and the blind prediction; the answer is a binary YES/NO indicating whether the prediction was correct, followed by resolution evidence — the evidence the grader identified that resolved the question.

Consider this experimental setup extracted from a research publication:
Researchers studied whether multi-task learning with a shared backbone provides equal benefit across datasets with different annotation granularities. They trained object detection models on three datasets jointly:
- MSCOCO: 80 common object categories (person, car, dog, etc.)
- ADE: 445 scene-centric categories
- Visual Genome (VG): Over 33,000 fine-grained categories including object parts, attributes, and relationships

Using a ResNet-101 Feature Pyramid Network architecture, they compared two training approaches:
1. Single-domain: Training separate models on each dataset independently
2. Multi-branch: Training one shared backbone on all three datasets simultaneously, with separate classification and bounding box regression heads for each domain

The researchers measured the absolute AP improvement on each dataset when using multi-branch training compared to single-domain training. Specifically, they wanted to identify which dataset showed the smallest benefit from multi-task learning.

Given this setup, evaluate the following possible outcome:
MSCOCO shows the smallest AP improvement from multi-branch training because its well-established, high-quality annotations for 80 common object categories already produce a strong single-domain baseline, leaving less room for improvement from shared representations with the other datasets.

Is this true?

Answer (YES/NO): NO